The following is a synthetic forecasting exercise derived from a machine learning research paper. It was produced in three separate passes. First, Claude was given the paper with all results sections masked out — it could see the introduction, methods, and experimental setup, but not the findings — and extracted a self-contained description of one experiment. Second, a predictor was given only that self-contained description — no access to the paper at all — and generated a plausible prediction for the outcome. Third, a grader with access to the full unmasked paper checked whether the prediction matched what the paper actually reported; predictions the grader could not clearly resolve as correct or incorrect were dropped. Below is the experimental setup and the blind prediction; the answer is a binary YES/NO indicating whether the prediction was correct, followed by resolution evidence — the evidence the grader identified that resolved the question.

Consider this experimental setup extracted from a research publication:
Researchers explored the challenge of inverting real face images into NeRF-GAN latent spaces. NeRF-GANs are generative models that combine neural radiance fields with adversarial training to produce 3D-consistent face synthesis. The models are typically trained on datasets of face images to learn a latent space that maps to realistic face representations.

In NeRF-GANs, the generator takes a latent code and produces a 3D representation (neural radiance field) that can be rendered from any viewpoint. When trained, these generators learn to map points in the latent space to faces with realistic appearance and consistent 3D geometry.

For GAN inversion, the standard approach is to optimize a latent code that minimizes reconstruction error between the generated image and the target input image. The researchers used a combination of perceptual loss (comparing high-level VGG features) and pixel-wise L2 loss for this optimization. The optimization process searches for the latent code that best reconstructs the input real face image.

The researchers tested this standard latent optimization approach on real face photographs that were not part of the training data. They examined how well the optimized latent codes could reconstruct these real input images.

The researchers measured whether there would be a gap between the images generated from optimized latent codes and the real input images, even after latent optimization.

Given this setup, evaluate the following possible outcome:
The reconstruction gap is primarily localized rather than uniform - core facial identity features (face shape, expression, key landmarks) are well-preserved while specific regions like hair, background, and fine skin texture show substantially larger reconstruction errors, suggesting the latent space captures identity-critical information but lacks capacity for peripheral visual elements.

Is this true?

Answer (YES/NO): NO